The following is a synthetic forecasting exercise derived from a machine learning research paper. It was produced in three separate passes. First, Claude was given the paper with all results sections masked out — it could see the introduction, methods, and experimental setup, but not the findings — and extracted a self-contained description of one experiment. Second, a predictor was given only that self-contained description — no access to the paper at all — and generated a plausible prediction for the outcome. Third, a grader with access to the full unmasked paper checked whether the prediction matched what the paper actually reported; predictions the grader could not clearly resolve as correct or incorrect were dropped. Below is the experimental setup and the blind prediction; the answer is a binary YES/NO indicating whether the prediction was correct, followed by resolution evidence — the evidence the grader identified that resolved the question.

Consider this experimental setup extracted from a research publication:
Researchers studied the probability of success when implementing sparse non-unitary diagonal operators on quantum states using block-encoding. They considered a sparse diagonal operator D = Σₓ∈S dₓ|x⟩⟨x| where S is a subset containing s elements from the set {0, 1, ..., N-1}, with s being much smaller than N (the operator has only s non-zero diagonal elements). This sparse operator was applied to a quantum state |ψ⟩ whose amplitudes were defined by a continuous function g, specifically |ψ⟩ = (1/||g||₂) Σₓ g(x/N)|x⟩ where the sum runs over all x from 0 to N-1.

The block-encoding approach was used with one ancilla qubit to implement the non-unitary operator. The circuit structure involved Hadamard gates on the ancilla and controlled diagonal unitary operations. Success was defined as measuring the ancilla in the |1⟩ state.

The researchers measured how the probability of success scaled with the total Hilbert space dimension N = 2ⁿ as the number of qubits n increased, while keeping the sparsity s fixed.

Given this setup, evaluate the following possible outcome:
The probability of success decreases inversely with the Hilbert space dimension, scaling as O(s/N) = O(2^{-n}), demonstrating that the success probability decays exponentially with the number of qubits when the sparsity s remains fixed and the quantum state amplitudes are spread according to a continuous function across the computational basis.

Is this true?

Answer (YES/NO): YES